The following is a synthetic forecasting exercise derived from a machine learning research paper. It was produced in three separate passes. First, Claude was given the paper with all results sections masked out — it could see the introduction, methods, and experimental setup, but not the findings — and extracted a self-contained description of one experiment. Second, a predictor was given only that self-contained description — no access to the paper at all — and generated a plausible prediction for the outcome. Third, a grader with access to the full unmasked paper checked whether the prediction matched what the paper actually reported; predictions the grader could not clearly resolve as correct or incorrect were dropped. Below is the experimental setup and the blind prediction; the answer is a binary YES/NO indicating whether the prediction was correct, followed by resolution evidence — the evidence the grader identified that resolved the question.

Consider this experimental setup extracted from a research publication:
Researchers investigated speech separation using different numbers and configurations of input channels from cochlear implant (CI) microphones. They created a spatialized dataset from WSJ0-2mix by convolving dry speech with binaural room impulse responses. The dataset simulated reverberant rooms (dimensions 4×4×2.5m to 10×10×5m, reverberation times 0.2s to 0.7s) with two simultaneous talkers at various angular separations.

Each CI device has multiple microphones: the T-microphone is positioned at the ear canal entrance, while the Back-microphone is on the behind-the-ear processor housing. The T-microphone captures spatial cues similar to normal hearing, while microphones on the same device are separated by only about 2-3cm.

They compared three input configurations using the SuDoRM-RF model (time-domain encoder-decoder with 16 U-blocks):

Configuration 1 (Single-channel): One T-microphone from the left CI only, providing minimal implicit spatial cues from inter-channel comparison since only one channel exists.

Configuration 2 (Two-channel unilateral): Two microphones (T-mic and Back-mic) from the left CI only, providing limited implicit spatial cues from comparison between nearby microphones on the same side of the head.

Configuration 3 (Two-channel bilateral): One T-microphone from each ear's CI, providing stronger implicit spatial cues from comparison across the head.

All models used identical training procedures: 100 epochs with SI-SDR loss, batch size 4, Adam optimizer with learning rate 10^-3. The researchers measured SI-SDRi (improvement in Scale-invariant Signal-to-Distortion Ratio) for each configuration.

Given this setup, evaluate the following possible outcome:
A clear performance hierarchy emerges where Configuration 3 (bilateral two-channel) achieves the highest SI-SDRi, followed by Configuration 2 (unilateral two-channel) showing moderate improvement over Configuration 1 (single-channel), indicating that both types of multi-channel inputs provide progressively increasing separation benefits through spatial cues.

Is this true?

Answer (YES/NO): NO